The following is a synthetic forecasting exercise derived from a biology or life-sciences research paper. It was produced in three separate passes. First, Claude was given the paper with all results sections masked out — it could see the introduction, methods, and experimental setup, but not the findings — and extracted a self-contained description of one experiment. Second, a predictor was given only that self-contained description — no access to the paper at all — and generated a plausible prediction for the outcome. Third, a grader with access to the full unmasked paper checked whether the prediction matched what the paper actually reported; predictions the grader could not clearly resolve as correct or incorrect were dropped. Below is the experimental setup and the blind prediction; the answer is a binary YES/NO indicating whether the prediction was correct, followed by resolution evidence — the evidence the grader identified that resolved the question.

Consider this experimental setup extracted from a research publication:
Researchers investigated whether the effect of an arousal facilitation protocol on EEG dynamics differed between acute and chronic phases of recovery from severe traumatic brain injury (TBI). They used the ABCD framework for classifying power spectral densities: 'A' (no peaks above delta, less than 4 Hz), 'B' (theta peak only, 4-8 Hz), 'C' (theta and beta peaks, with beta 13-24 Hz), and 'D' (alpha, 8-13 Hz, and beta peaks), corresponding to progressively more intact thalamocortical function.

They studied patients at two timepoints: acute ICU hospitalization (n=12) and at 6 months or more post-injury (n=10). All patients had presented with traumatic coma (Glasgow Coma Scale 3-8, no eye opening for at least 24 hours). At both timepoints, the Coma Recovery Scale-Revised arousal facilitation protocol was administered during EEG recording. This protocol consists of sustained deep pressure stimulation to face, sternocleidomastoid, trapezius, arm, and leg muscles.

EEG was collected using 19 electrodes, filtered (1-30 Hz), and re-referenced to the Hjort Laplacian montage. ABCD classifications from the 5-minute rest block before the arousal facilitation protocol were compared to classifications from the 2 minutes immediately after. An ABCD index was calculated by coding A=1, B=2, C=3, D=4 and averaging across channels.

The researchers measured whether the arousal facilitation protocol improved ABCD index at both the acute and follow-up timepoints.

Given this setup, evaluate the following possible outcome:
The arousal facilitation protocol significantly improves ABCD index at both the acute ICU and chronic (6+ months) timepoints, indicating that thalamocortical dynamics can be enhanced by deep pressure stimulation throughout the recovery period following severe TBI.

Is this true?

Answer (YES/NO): NO